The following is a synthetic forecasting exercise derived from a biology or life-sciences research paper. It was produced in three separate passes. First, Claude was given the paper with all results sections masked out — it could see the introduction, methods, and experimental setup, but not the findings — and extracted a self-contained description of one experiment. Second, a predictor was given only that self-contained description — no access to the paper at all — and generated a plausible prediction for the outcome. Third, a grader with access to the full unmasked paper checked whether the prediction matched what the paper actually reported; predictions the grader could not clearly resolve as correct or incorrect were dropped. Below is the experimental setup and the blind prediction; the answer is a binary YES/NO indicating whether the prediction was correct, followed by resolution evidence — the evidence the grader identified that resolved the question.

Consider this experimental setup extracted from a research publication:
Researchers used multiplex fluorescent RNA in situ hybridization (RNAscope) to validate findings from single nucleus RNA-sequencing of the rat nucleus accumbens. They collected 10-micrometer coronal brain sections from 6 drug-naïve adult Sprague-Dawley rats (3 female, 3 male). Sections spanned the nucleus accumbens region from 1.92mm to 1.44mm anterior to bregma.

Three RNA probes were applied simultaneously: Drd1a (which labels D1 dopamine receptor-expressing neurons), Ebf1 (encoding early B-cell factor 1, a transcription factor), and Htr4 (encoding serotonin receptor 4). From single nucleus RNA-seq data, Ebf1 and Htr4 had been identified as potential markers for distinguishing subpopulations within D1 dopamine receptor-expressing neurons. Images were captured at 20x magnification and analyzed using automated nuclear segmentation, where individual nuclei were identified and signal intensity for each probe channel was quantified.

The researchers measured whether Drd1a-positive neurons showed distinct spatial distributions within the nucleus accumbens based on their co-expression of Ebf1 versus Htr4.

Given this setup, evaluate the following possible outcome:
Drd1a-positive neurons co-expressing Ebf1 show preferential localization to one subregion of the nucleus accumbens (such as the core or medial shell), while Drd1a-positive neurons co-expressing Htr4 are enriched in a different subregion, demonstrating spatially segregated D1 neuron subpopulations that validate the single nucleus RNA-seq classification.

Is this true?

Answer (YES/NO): YES